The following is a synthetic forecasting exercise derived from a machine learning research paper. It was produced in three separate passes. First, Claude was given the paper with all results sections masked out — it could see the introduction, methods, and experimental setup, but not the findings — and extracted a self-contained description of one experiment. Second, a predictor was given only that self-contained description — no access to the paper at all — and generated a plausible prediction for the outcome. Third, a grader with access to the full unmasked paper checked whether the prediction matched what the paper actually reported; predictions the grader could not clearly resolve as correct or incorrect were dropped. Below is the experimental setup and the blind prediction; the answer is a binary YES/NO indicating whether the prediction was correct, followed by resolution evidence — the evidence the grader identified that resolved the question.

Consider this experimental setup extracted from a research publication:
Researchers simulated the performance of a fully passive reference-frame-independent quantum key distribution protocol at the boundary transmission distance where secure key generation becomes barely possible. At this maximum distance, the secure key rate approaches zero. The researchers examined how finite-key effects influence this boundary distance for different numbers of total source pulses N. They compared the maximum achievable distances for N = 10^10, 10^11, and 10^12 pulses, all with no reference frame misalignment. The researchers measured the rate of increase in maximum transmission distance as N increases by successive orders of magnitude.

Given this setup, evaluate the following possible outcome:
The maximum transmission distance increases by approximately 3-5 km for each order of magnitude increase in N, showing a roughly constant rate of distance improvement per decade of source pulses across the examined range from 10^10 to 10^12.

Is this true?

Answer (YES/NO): NO